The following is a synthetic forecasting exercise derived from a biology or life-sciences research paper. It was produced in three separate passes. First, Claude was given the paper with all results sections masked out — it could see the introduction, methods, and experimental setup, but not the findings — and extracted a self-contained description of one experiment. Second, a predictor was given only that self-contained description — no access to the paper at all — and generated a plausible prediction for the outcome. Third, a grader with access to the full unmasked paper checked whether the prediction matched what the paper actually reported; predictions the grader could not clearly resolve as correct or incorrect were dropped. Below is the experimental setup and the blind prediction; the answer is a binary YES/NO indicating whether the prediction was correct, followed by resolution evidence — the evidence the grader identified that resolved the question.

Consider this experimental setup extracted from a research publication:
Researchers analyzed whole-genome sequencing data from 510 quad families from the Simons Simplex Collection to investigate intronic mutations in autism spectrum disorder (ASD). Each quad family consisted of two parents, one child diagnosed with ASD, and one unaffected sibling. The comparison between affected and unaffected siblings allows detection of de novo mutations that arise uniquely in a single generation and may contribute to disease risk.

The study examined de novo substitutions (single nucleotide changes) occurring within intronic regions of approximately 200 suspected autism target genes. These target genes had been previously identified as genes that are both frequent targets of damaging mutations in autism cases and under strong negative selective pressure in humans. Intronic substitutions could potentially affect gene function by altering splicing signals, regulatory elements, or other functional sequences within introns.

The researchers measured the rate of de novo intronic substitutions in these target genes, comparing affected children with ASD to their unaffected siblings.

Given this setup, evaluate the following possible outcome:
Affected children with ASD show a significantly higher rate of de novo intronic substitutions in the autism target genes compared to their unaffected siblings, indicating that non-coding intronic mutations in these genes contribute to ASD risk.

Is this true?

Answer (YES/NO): NO